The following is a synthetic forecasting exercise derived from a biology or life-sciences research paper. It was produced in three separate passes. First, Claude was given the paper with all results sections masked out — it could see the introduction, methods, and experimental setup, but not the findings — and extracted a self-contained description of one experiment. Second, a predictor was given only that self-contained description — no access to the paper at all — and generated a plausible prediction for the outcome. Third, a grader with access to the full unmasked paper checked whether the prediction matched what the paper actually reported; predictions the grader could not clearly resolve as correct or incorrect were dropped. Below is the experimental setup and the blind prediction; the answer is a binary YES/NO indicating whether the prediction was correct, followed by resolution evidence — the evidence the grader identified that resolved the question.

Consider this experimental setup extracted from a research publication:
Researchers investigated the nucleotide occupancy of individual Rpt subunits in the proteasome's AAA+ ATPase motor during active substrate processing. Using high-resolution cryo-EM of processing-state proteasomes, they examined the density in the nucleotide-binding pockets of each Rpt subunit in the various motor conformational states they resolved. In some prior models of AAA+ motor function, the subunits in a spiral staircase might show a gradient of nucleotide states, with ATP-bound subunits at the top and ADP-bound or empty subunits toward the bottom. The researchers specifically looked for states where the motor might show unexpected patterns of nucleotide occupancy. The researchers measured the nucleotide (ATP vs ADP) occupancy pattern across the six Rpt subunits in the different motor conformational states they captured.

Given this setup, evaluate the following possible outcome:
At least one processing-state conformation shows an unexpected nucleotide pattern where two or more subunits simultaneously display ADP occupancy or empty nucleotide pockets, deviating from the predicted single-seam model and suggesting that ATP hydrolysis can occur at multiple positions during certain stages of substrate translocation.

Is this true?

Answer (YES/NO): YES